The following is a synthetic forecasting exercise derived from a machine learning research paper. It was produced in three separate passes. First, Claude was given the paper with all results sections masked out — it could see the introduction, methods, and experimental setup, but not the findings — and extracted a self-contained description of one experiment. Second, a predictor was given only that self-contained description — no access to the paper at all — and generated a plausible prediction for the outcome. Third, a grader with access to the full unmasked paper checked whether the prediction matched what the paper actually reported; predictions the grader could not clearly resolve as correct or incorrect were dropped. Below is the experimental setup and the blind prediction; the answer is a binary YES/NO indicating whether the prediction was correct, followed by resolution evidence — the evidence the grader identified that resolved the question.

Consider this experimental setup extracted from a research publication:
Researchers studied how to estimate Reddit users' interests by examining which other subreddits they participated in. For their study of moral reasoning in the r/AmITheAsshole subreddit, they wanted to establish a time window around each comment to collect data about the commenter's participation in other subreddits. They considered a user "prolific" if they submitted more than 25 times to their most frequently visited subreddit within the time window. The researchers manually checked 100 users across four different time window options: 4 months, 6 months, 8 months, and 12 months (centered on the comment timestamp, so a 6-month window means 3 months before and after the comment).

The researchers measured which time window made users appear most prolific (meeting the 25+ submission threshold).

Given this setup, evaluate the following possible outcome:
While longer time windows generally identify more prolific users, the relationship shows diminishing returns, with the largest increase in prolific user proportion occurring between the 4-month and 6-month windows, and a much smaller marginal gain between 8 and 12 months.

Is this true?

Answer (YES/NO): NO